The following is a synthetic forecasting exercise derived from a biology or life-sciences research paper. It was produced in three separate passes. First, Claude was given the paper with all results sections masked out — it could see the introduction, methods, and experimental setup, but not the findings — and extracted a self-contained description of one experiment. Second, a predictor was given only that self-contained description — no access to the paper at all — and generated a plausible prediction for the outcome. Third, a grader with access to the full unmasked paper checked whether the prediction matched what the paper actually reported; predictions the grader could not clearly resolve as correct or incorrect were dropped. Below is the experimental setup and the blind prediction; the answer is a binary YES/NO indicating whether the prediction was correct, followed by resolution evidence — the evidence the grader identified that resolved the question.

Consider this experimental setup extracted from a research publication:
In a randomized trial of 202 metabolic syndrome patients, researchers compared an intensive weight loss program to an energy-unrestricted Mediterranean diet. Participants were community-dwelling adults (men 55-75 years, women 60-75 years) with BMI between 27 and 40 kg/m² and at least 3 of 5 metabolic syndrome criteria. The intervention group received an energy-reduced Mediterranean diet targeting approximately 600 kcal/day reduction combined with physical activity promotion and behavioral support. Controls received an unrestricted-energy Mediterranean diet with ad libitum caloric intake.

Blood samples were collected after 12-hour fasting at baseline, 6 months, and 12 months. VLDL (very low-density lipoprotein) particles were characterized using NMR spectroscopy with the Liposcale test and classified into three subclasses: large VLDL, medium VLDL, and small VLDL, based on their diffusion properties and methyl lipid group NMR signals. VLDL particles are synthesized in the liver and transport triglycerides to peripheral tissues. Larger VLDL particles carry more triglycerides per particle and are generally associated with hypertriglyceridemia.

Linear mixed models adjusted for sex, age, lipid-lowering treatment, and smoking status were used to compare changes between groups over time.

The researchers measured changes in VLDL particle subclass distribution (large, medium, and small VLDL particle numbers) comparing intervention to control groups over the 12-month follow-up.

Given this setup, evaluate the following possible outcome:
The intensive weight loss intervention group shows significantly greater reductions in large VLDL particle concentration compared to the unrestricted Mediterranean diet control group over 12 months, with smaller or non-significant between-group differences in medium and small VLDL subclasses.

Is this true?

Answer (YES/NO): YES